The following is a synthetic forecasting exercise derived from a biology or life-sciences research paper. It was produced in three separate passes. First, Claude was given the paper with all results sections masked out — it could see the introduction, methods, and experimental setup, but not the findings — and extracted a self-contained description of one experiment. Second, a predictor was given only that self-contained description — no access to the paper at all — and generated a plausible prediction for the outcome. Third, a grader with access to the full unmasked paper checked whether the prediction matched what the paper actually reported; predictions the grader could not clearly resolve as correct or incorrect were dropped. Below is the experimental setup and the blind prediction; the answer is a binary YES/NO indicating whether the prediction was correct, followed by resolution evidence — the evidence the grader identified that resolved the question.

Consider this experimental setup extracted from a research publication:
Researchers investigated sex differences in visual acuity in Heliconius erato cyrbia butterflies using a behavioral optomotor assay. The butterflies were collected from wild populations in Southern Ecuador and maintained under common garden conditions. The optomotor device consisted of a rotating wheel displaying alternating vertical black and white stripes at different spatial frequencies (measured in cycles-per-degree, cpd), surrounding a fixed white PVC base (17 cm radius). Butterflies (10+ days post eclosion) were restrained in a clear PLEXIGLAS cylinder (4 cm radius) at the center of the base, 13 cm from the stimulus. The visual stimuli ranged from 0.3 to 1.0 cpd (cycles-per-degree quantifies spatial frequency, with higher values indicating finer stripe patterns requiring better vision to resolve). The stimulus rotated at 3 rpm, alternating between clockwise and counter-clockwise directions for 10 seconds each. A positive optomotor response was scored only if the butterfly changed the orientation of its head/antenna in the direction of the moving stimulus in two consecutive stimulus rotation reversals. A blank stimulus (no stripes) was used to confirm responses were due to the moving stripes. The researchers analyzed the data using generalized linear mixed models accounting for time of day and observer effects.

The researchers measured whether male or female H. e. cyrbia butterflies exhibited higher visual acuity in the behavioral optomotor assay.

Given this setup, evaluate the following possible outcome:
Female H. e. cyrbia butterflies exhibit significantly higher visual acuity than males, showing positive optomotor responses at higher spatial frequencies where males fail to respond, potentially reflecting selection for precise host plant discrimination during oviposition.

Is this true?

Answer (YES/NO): NO